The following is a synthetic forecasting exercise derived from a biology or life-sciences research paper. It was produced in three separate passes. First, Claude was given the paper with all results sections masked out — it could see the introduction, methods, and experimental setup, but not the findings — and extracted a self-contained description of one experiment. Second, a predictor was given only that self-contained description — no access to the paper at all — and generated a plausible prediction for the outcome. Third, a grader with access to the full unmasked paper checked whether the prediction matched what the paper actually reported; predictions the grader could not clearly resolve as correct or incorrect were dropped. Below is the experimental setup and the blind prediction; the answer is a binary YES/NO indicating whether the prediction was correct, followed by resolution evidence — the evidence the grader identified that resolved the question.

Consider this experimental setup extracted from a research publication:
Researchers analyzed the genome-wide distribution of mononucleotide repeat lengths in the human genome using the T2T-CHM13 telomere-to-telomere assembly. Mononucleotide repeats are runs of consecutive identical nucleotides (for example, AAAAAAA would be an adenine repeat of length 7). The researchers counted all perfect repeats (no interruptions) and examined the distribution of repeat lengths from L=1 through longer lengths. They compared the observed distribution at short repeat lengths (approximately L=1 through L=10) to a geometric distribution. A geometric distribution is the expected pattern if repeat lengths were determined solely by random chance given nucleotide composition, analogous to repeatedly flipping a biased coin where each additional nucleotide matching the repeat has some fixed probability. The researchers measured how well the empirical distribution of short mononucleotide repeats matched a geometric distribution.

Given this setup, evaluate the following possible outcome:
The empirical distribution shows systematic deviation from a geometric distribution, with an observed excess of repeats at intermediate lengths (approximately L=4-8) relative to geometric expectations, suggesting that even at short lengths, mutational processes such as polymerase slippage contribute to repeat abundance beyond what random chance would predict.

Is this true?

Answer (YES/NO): NO